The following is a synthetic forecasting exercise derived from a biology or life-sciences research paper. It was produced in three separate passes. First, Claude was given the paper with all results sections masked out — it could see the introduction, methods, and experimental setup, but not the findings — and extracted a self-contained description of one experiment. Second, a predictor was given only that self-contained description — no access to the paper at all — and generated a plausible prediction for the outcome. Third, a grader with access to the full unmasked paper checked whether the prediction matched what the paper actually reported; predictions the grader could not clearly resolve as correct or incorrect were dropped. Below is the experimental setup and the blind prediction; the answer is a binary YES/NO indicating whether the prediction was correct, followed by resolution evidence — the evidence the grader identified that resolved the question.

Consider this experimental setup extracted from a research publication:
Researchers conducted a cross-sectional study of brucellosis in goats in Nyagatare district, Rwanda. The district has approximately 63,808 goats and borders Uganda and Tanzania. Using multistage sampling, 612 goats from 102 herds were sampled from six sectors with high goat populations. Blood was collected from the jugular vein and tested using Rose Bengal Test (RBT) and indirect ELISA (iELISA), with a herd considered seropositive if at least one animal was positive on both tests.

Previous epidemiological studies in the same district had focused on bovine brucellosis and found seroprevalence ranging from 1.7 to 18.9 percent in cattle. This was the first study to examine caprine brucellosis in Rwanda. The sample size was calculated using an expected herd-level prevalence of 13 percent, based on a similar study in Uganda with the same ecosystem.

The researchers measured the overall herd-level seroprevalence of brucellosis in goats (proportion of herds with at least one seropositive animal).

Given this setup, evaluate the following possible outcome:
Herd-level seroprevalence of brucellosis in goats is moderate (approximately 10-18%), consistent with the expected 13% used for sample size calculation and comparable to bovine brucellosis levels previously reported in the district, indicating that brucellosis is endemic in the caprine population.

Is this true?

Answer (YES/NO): YES